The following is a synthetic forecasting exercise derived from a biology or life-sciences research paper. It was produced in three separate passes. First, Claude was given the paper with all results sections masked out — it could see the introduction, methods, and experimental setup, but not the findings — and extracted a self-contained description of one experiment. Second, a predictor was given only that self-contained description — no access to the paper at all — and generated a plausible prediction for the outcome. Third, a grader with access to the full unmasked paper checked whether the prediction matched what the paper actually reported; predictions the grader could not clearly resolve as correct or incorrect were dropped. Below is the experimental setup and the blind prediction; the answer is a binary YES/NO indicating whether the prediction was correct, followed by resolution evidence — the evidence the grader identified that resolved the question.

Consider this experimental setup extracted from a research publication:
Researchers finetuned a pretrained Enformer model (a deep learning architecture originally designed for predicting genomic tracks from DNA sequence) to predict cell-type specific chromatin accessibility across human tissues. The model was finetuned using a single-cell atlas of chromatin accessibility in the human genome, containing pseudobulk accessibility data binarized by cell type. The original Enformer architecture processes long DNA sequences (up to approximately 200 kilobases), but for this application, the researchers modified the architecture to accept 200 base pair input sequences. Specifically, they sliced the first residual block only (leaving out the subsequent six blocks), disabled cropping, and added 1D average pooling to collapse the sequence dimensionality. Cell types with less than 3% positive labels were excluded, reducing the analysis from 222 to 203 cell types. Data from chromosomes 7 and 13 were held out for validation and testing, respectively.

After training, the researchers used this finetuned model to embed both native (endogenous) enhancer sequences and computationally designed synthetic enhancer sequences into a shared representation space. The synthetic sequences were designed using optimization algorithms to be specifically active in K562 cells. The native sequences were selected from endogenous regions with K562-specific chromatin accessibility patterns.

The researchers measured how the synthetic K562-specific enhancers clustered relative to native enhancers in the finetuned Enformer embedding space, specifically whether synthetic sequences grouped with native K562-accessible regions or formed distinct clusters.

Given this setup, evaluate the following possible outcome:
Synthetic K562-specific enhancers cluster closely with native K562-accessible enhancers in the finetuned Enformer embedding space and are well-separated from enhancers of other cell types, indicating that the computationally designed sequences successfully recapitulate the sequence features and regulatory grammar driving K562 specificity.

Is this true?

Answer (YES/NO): NO